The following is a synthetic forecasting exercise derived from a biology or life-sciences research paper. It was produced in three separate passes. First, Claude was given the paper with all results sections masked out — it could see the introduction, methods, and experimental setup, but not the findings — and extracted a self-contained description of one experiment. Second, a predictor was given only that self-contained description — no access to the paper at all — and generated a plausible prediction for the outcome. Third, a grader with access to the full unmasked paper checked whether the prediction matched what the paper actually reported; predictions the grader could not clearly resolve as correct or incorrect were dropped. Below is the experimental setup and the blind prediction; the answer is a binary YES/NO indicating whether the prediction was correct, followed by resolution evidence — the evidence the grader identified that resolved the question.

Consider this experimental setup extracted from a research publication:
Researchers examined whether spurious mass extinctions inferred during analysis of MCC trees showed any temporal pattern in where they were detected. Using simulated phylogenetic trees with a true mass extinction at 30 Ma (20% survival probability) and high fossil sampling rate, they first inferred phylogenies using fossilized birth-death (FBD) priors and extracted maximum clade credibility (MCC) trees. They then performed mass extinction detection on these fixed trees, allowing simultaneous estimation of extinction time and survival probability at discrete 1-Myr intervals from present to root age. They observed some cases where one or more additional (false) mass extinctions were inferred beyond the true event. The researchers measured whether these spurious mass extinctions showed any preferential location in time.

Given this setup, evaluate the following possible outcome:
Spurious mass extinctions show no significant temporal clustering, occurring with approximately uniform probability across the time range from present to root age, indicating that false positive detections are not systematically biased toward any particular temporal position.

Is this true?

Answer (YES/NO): NO